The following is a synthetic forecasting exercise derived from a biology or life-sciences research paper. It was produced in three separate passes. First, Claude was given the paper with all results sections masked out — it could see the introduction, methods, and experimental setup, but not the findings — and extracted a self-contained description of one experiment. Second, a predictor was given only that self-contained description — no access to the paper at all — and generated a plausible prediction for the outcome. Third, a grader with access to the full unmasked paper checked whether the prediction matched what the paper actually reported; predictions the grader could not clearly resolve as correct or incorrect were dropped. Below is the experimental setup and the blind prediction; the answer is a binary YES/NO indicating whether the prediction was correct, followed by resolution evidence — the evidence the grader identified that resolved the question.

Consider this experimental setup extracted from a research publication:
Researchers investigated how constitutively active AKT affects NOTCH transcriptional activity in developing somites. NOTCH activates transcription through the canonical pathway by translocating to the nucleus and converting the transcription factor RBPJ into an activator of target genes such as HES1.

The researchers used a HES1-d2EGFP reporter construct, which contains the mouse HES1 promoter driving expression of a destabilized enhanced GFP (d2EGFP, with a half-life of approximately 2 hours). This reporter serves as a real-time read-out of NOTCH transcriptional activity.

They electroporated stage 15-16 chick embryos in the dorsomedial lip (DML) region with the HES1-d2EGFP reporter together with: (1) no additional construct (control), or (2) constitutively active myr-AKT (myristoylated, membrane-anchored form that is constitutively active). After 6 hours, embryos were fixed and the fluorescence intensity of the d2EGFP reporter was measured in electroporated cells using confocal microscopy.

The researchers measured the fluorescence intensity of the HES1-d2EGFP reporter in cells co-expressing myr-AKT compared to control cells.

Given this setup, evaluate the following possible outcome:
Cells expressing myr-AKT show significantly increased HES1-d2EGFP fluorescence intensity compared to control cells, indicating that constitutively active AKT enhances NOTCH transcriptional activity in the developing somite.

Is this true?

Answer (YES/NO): NO